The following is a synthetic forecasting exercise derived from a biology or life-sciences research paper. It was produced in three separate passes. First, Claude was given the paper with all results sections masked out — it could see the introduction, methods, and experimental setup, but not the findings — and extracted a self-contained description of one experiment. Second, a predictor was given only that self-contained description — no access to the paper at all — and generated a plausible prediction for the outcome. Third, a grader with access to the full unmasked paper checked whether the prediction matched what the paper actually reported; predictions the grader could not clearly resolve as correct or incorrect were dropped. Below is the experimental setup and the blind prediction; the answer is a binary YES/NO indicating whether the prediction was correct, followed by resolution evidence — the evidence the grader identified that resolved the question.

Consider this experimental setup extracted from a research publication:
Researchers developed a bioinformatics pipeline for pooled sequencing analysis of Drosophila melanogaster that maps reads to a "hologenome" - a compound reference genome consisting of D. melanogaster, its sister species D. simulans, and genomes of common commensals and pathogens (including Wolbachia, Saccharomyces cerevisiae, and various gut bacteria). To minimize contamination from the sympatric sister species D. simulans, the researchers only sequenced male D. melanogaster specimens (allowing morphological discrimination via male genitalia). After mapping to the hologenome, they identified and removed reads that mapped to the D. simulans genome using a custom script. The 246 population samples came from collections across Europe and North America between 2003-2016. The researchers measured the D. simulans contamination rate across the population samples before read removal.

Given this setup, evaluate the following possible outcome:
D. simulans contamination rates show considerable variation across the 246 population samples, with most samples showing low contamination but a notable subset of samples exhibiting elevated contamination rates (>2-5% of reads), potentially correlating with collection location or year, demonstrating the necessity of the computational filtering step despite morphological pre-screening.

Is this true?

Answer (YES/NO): NO